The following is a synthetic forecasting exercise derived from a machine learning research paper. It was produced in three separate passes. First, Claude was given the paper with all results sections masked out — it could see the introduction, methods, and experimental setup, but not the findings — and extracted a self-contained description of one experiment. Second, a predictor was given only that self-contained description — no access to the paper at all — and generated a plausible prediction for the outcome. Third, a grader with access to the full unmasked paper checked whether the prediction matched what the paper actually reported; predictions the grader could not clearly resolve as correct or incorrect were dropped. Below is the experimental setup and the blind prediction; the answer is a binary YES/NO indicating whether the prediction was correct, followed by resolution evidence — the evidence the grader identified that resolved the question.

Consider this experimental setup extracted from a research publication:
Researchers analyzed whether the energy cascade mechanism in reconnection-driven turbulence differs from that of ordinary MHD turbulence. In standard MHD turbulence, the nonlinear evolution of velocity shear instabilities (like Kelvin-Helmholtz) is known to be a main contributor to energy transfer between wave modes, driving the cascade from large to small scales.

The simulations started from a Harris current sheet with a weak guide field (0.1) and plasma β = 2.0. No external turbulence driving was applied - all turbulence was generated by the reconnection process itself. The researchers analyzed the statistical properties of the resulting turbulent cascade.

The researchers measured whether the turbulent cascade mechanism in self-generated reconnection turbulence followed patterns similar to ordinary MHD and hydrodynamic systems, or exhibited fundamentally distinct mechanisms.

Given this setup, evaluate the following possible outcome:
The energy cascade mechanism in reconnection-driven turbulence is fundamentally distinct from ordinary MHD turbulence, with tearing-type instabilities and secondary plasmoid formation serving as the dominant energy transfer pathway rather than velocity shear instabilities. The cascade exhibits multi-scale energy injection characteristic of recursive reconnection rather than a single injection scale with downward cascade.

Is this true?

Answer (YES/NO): NO